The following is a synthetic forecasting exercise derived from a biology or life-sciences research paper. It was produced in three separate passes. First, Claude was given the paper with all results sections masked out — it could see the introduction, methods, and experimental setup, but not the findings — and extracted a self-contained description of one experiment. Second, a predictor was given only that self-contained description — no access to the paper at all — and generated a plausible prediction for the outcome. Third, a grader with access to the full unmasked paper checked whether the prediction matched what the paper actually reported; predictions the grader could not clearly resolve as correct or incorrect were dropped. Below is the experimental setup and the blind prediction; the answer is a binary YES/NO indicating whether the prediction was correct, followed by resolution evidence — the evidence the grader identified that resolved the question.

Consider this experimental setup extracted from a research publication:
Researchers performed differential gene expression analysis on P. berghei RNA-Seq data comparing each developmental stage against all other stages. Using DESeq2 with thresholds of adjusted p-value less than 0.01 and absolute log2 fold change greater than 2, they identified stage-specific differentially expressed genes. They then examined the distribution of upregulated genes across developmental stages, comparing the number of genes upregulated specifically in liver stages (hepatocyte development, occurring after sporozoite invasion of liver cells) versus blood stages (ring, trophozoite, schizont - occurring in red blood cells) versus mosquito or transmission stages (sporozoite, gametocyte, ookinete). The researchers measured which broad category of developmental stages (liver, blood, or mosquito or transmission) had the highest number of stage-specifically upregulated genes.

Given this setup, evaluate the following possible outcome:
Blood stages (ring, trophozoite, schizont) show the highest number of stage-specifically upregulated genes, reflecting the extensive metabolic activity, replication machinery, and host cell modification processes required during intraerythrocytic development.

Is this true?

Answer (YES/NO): NO